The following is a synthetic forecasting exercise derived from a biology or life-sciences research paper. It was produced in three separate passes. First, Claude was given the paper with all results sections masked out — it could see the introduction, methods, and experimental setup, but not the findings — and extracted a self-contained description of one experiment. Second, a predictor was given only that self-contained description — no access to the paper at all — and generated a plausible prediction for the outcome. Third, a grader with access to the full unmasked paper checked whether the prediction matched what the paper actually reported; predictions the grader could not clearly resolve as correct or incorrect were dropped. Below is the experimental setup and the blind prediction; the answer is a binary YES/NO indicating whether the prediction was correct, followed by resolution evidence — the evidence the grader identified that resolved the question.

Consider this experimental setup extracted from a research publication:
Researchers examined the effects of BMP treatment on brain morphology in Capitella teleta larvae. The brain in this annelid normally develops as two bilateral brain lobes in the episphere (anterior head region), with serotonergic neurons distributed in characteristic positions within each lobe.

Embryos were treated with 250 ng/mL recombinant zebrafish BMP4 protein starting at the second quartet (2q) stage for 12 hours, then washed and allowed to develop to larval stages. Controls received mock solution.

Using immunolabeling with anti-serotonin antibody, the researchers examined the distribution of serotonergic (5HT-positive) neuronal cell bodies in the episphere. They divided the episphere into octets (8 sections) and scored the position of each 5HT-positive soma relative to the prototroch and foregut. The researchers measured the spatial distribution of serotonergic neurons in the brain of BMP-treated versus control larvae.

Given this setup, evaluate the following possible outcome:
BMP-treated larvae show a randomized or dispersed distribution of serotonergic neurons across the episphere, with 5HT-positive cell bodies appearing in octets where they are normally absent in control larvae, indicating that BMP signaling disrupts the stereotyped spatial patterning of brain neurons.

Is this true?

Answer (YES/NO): YES